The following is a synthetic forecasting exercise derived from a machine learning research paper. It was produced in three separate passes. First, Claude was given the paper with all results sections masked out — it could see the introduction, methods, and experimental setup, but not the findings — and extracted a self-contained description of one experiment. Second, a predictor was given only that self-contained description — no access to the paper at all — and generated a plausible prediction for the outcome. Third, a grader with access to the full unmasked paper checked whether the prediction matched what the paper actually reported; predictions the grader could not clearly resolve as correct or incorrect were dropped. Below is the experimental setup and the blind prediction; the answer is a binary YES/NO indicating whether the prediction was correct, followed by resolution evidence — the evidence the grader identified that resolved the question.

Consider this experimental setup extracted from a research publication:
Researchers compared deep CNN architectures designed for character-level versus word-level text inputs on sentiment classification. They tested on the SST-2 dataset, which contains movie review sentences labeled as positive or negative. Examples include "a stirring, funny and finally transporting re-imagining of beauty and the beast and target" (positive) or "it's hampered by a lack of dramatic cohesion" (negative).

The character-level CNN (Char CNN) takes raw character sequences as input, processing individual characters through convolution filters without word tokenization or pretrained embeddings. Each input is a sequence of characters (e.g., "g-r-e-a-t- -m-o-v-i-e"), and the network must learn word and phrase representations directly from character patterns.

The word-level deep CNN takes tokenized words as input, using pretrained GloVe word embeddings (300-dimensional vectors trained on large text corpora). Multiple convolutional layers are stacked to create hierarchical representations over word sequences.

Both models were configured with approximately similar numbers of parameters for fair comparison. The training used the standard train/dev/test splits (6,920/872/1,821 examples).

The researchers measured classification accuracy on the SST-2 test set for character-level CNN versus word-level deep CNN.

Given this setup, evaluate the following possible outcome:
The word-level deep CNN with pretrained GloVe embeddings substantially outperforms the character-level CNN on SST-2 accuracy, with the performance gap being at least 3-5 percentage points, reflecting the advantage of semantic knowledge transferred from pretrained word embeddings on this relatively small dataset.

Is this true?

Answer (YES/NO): YES